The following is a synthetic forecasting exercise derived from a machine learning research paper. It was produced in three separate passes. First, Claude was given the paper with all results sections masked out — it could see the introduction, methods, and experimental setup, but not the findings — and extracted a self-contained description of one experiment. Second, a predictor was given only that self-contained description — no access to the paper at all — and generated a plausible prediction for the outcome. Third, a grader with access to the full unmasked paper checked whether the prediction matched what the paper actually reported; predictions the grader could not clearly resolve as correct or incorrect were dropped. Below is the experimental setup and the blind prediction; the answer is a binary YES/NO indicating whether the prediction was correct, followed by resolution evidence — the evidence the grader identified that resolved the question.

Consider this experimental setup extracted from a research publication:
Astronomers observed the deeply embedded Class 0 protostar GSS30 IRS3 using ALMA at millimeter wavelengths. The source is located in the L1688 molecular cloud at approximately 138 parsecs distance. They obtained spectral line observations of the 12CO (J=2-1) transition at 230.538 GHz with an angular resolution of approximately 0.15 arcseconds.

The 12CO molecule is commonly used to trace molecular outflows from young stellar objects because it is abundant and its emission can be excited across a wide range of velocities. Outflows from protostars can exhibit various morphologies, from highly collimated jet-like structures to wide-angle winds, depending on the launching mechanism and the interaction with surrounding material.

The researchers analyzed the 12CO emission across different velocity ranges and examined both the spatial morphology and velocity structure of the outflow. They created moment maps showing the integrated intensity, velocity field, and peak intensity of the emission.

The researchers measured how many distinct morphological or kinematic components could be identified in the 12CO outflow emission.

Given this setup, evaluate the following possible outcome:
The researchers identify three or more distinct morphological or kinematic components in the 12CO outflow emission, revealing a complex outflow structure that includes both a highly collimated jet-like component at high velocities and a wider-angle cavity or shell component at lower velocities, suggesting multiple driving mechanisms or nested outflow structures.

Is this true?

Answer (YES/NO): YES